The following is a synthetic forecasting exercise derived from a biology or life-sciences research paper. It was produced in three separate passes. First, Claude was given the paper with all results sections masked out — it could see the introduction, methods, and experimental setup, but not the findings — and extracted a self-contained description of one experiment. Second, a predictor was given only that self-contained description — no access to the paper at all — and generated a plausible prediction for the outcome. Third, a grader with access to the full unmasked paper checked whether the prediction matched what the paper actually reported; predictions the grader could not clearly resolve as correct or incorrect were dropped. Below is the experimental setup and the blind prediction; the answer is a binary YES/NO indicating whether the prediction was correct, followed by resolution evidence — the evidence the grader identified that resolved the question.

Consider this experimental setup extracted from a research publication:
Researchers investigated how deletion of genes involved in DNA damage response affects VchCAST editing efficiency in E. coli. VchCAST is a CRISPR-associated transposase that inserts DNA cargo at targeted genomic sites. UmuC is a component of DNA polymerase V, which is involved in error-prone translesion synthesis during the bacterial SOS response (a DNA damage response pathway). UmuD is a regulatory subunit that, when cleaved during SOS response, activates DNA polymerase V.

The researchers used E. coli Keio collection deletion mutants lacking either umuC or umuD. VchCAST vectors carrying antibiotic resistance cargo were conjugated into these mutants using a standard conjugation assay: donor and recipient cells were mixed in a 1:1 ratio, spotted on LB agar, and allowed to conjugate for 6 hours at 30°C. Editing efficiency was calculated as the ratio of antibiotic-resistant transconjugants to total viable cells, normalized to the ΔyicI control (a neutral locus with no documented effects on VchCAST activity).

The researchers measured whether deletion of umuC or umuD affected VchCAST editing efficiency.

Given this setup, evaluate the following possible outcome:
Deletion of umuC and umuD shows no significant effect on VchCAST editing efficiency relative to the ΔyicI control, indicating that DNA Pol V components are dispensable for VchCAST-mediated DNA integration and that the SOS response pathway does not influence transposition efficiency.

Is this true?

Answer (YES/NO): NO